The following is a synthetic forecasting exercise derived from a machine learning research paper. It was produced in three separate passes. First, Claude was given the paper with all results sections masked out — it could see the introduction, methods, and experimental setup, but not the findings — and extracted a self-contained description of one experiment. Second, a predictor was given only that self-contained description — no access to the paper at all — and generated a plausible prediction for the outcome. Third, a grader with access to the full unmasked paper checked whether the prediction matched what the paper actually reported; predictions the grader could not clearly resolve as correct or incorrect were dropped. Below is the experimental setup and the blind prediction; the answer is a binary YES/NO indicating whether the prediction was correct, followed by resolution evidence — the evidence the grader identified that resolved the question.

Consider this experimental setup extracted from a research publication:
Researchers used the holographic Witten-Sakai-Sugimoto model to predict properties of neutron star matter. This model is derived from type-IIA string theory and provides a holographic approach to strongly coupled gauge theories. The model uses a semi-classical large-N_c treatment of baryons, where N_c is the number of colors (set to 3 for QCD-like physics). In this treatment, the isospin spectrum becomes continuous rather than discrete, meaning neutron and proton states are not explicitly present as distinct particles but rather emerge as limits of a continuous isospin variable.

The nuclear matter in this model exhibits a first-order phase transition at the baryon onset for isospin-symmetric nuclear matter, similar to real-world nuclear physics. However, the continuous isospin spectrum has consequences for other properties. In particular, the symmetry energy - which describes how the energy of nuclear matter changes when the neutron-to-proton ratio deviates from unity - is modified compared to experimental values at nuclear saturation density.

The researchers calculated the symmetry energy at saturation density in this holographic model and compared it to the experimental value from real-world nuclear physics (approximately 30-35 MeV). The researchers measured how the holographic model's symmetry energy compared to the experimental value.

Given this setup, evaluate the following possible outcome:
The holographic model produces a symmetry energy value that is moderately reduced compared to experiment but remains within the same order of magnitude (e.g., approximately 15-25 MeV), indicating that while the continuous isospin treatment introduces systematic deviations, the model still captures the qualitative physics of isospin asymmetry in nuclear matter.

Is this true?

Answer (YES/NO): NO